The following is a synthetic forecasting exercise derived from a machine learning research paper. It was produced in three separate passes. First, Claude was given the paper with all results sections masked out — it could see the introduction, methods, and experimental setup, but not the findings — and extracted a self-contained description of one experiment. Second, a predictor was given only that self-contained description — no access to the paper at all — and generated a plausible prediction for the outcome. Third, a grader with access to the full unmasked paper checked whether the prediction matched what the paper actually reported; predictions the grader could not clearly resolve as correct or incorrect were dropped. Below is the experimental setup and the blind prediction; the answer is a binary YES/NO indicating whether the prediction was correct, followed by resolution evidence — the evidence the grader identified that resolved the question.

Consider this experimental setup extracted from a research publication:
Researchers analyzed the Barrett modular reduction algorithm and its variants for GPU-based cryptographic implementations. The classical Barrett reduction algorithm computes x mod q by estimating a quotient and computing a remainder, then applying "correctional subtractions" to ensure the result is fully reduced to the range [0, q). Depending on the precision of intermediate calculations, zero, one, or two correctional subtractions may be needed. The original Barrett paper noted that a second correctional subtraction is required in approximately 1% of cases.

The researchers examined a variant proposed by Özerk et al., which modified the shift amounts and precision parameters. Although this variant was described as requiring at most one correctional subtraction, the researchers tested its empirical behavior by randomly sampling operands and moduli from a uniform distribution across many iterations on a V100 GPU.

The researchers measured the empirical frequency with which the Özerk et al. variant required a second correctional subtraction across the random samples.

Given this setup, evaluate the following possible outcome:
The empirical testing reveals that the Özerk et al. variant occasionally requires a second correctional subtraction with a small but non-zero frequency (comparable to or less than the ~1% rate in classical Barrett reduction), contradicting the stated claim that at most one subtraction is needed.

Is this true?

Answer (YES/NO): YES